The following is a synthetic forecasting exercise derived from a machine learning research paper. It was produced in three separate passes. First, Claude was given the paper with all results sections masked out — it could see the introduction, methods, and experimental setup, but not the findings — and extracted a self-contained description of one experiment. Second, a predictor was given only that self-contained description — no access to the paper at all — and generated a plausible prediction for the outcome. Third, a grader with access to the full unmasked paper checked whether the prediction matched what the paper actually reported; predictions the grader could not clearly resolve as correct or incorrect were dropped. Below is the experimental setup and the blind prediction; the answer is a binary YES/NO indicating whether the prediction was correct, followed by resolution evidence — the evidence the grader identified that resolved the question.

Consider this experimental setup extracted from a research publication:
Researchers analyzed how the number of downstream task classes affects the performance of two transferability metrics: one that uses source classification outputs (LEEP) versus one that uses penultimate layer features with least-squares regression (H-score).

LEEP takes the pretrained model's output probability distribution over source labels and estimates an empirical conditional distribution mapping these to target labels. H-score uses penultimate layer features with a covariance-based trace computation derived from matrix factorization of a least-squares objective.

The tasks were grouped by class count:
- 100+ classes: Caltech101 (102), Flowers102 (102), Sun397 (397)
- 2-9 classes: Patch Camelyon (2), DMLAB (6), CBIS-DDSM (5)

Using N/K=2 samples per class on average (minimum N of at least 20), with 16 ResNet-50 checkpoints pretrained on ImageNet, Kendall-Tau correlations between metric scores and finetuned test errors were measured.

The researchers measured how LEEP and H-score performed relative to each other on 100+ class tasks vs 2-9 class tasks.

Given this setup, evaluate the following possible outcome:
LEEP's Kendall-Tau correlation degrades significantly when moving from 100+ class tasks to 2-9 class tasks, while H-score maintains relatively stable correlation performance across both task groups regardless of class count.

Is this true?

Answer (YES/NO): NO